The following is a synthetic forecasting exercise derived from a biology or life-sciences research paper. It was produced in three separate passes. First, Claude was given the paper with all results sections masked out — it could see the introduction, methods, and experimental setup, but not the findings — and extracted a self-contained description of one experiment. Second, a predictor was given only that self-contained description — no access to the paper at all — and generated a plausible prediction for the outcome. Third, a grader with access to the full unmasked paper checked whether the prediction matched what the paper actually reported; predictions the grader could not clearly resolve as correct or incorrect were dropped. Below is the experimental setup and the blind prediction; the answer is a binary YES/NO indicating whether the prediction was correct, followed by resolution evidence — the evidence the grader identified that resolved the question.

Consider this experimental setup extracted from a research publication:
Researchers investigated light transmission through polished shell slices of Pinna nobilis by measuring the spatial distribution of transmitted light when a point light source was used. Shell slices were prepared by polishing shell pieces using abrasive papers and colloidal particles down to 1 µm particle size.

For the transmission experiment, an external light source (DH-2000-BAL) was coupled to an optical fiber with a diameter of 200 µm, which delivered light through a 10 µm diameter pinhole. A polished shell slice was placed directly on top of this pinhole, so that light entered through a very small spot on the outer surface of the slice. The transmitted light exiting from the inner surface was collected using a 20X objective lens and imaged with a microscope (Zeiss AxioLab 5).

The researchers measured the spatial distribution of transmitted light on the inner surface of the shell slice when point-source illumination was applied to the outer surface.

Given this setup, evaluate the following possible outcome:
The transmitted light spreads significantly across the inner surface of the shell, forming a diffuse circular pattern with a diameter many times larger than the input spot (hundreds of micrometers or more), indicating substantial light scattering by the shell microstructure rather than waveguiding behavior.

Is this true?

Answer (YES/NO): NO